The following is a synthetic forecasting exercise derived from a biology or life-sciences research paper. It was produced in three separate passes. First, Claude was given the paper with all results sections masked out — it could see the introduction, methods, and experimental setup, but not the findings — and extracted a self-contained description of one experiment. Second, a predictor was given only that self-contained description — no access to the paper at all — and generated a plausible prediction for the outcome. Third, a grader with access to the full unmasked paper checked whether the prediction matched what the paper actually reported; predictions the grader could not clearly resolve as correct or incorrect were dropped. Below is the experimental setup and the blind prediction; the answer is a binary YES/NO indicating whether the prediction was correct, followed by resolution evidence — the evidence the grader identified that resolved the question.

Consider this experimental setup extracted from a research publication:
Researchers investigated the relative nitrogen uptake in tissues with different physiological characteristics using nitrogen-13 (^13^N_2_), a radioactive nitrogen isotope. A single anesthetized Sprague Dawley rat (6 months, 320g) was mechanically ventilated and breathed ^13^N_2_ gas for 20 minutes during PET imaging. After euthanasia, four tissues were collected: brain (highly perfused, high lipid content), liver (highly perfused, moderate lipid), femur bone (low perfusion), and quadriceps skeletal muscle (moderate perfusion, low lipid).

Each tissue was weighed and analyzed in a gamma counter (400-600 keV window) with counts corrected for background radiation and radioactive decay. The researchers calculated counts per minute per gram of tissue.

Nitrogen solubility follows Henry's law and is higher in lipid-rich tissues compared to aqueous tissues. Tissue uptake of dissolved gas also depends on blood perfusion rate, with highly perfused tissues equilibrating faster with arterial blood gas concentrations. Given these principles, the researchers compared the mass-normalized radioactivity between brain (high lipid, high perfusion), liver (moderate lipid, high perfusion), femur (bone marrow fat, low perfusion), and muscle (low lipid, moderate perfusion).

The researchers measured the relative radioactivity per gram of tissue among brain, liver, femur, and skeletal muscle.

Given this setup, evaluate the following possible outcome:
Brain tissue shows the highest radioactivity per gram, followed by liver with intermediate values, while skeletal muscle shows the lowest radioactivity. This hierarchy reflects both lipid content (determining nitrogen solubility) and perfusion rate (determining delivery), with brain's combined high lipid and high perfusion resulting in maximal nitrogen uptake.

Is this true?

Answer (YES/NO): NO